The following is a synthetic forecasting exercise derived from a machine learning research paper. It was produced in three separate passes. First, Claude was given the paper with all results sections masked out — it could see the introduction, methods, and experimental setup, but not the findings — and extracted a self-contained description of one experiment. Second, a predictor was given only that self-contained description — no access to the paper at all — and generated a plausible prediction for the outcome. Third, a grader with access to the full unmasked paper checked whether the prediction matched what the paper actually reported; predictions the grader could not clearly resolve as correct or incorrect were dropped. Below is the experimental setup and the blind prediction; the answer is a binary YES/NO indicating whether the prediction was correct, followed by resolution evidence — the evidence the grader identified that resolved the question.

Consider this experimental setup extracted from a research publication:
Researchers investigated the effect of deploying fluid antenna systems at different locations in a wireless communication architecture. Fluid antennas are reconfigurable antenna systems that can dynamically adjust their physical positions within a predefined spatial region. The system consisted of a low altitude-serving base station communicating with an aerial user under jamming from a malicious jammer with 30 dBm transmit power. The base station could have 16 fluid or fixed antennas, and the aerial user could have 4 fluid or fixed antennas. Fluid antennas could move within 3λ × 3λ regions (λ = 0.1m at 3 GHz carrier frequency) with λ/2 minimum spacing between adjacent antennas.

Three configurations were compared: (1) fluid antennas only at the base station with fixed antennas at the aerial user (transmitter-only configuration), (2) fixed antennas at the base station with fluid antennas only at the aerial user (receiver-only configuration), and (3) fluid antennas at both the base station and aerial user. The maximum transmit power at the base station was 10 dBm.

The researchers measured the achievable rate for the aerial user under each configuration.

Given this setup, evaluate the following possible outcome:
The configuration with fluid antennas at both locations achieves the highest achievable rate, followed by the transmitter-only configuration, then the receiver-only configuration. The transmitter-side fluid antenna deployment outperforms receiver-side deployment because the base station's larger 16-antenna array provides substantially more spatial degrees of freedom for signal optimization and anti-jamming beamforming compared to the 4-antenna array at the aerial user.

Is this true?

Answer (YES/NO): NO